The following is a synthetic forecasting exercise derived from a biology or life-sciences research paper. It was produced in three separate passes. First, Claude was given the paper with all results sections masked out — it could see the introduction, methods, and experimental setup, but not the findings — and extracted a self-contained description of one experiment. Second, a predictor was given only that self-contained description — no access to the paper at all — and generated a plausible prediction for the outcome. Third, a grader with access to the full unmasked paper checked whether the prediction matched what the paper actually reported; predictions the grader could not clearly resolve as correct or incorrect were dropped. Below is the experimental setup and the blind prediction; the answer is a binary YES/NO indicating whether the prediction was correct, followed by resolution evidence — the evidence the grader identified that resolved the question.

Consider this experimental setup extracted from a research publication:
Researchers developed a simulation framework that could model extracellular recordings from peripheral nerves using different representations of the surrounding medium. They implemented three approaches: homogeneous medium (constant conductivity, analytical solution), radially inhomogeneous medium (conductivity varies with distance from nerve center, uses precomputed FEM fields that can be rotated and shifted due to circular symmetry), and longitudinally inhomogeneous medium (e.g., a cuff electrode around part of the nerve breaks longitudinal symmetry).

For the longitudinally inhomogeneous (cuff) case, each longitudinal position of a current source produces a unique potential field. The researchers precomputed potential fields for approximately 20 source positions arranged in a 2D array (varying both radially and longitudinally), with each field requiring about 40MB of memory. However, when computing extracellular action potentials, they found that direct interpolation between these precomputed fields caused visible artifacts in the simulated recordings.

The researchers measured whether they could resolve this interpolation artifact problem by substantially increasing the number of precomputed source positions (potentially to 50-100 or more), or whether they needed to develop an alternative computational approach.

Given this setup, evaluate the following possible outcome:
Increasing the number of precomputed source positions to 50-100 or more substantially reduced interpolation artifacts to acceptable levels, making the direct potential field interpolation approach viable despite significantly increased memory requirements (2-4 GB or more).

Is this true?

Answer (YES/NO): NO